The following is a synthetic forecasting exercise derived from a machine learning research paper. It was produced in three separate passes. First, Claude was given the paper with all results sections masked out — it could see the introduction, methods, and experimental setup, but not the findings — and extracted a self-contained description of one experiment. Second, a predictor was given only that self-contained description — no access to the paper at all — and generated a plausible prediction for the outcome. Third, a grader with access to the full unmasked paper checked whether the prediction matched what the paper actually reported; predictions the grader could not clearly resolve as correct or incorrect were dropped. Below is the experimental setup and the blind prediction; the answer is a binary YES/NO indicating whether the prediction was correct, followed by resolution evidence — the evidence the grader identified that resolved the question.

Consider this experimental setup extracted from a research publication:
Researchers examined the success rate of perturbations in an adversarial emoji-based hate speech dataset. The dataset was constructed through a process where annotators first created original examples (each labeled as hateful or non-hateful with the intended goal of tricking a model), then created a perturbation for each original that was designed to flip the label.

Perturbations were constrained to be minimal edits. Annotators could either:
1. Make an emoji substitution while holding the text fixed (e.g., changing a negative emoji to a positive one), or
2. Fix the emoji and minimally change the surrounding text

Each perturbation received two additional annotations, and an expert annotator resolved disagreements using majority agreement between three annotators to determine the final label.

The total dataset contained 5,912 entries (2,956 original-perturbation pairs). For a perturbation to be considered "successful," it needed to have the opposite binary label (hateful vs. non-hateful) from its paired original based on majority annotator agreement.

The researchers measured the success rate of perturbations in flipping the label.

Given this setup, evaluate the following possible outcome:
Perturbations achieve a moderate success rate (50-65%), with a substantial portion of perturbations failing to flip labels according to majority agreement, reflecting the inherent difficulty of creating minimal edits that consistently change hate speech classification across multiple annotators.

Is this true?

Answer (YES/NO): NO